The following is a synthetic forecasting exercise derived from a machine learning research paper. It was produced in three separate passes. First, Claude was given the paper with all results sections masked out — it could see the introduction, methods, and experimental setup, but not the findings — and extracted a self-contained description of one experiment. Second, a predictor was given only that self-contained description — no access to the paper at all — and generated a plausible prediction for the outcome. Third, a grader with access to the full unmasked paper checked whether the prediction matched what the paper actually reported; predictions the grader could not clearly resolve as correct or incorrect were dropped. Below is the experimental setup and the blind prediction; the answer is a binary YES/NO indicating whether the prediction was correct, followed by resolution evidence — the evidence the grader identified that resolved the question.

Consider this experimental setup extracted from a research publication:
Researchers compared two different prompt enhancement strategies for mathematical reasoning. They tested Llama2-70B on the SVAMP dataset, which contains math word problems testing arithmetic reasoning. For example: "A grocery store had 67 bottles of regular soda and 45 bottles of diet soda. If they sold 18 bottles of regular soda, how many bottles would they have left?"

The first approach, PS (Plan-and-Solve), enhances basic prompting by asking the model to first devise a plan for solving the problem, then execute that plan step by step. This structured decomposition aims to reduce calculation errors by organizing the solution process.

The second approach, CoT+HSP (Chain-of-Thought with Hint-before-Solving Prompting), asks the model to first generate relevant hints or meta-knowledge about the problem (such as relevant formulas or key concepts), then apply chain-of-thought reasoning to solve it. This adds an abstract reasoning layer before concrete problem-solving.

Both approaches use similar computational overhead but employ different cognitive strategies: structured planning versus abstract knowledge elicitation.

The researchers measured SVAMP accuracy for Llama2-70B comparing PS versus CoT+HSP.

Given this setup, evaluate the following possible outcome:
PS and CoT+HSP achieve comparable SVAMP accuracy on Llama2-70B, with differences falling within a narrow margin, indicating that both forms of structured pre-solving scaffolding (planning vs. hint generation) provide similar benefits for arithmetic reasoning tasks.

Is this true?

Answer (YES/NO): NO